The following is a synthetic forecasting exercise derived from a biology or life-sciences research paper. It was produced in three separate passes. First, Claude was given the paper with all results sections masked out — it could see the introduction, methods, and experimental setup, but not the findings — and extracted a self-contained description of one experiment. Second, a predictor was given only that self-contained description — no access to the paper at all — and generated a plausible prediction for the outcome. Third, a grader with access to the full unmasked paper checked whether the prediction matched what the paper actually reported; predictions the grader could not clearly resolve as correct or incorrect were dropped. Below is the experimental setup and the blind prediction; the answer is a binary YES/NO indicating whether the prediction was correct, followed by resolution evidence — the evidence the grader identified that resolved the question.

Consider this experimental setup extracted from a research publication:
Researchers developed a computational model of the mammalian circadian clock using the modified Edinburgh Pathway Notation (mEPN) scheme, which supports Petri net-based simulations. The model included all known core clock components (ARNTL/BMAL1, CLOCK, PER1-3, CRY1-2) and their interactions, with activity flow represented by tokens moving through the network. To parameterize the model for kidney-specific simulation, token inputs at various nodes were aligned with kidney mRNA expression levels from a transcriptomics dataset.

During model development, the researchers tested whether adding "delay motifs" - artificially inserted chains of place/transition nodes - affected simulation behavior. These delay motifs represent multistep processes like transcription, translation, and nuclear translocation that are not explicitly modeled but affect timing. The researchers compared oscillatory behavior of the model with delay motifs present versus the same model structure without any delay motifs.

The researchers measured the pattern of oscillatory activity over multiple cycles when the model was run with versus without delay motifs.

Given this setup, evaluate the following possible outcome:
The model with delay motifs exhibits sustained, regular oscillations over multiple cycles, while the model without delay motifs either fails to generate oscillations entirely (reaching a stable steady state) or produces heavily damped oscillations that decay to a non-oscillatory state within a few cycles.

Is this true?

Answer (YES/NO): YES